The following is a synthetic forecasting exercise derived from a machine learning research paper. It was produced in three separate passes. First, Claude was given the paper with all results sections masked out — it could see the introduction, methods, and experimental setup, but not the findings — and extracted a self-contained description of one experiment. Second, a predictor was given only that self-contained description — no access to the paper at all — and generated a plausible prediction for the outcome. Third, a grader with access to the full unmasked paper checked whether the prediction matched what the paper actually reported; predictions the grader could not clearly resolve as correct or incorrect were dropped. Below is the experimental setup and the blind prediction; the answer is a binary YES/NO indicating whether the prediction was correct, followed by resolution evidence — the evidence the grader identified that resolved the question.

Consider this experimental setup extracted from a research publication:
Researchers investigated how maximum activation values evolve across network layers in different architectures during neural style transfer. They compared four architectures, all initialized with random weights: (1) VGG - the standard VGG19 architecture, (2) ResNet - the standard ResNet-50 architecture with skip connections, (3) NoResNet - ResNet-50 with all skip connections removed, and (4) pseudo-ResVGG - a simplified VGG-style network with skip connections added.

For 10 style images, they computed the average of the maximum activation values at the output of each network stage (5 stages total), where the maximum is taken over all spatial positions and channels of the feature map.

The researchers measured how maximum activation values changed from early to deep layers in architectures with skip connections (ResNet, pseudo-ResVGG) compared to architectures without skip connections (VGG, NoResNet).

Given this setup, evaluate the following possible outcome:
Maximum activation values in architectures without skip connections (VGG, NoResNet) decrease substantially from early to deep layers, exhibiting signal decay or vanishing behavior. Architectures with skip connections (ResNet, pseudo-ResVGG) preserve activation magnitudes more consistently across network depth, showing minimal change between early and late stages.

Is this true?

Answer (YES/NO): NO